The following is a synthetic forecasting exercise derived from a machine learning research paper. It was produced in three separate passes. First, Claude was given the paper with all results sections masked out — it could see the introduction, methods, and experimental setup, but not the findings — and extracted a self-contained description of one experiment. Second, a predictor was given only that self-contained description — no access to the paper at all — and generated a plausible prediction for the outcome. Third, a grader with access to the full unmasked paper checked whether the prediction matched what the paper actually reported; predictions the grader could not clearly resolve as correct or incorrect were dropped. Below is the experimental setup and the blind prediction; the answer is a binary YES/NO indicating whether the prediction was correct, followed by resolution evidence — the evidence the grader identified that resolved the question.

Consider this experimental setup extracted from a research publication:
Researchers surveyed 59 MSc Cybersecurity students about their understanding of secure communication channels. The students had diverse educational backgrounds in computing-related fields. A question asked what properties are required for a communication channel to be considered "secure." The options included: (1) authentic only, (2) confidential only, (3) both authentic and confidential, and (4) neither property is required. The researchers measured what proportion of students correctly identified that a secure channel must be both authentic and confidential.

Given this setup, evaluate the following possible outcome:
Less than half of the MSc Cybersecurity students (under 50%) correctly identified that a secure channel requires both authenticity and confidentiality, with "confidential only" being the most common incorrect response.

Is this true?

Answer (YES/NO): NO